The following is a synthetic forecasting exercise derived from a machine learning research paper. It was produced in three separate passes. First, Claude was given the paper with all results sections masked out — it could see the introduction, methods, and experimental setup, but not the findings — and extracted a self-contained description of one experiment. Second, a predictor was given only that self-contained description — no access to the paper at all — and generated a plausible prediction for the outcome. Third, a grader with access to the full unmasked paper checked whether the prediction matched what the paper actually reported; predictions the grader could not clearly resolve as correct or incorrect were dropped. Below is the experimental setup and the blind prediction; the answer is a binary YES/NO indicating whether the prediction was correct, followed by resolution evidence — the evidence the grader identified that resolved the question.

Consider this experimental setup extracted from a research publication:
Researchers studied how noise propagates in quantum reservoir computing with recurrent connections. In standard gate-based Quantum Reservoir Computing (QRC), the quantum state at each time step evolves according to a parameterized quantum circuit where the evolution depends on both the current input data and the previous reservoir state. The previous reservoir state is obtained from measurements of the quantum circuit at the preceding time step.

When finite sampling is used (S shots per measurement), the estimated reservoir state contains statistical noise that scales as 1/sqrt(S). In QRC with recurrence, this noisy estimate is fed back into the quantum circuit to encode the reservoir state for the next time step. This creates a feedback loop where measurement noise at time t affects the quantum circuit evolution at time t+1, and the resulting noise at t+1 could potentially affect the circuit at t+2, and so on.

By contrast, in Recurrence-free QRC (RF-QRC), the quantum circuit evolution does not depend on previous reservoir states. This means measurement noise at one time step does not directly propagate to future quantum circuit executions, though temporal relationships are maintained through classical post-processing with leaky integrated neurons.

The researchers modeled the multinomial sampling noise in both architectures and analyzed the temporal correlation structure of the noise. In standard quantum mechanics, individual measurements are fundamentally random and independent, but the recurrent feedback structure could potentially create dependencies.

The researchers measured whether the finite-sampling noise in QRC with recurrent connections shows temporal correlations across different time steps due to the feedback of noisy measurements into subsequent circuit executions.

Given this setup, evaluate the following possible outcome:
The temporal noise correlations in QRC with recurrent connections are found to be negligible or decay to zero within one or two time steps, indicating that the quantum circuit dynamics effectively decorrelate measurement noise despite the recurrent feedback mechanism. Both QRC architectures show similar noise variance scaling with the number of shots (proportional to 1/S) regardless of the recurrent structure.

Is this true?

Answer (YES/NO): NO